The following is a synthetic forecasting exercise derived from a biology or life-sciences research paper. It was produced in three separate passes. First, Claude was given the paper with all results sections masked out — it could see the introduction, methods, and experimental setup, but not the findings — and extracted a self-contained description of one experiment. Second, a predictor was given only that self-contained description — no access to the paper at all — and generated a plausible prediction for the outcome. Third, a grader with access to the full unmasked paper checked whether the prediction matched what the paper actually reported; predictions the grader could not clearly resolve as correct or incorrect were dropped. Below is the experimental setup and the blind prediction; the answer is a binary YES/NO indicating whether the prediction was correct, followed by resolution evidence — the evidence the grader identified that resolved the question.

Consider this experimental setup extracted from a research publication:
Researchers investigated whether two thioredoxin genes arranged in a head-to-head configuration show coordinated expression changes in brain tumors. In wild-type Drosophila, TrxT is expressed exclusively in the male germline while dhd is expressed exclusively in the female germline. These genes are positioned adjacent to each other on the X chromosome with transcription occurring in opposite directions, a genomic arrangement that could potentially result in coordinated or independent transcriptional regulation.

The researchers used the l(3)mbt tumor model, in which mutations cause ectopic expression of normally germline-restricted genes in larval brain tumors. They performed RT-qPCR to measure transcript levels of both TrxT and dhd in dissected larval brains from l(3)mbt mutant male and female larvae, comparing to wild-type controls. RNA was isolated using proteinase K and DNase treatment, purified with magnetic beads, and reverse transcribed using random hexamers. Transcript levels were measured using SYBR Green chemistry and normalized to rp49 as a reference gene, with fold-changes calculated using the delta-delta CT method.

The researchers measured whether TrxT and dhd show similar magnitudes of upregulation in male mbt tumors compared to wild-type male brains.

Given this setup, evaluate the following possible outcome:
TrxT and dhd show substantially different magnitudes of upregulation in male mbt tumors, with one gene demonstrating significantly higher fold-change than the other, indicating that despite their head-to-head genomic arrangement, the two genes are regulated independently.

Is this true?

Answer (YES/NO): YES